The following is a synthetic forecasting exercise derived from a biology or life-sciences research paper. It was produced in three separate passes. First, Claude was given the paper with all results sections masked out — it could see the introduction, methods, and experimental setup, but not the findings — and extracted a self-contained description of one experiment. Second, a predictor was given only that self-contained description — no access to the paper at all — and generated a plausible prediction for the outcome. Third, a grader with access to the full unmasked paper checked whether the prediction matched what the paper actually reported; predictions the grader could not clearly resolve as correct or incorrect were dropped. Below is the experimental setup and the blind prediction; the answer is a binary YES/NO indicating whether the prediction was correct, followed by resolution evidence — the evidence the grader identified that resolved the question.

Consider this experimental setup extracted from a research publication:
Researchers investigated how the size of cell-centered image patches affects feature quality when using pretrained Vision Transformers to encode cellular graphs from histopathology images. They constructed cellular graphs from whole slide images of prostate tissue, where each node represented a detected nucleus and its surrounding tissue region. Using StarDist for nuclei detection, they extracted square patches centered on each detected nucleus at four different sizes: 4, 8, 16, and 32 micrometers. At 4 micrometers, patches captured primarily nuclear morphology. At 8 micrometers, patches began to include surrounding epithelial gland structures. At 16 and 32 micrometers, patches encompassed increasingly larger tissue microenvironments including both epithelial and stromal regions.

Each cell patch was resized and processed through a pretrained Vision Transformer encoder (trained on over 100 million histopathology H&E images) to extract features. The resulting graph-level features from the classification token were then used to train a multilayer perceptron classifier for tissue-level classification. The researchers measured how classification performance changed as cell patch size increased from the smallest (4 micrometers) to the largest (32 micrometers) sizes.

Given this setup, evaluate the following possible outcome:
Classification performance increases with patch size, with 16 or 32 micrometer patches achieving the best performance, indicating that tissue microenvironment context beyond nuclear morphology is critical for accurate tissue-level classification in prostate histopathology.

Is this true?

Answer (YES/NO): NO